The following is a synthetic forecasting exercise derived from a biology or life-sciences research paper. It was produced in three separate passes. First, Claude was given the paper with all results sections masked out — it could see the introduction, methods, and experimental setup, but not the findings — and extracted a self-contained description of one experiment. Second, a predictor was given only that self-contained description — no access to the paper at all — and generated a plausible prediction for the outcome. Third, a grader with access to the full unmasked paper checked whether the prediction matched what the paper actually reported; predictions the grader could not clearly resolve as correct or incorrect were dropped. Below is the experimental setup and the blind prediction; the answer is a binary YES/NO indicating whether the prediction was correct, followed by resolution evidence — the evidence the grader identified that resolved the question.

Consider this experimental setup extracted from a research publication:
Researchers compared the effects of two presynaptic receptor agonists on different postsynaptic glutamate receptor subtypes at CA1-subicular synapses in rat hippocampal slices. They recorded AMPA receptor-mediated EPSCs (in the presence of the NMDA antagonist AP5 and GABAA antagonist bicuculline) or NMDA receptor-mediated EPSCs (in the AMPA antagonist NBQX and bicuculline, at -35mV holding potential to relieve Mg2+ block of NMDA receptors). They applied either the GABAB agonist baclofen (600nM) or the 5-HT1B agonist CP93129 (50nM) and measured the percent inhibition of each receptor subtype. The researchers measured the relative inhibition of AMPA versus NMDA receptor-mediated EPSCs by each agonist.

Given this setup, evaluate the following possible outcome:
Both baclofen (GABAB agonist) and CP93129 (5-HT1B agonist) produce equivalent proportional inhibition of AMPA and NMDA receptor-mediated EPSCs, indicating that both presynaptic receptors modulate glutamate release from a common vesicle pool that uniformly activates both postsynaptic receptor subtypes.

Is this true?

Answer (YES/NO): NO